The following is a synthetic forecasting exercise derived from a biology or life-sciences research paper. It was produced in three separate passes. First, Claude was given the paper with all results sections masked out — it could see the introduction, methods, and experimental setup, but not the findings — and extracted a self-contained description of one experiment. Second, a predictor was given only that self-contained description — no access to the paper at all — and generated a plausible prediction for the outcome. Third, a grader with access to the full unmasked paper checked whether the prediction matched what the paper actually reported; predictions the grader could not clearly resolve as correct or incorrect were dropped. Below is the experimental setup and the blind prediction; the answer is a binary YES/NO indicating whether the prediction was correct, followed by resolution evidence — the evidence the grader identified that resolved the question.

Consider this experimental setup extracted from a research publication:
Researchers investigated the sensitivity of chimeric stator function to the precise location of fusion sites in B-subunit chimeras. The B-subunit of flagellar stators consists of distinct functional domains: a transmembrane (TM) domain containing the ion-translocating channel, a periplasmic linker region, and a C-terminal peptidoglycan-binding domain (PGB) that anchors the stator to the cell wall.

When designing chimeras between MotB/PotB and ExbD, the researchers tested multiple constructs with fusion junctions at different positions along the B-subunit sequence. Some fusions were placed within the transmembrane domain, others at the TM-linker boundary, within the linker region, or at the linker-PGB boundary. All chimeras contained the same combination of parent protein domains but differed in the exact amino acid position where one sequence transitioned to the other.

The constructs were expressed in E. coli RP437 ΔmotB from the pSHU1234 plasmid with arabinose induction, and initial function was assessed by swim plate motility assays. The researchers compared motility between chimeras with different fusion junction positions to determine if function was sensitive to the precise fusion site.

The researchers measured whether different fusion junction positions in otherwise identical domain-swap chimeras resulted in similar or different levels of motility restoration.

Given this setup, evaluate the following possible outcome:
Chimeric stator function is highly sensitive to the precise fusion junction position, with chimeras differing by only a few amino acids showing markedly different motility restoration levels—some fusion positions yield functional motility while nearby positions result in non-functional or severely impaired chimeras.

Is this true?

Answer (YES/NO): YES